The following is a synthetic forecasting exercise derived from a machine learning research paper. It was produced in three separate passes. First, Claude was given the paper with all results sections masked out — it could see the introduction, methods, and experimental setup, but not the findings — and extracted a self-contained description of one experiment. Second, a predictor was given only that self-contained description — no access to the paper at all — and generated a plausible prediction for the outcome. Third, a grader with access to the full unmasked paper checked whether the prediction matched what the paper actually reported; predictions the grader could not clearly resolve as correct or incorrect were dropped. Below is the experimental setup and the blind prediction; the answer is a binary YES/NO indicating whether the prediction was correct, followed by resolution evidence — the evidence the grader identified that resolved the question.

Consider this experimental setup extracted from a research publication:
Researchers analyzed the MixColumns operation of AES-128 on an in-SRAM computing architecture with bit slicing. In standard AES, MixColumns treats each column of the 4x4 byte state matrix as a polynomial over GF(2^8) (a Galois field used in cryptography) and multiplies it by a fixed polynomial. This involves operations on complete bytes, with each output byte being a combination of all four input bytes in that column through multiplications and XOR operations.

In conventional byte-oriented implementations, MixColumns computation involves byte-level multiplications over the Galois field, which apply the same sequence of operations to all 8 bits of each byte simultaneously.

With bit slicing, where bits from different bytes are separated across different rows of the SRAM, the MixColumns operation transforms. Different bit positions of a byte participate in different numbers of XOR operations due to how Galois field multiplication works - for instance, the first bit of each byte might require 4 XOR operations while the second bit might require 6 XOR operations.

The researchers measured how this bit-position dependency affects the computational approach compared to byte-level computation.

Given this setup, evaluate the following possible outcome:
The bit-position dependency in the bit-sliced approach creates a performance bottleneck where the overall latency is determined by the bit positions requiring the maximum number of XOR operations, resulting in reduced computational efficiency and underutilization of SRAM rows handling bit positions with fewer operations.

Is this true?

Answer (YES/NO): NO